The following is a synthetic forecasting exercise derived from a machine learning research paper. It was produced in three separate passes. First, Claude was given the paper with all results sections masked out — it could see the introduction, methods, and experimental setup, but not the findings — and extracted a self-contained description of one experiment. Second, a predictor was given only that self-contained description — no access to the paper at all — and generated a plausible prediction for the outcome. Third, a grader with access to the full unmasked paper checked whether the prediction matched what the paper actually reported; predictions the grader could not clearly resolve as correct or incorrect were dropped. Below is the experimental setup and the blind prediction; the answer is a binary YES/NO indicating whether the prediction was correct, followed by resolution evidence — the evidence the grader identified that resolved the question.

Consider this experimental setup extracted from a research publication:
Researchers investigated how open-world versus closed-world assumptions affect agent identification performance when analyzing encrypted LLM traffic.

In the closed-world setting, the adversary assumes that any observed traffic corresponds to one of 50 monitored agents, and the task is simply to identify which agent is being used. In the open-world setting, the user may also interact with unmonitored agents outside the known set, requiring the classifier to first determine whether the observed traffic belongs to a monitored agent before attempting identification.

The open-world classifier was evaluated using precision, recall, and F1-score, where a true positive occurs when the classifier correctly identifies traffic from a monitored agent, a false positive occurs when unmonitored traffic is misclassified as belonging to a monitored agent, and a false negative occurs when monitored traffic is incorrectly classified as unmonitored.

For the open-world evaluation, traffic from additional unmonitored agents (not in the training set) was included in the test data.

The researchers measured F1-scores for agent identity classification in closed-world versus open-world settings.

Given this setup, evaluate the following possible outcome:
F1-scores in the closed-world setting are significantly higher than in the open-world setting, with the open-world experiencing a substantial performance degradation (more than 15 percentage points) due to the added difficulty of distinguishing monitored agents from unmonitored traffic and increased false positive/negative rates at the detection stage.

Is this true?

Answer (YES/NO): NO